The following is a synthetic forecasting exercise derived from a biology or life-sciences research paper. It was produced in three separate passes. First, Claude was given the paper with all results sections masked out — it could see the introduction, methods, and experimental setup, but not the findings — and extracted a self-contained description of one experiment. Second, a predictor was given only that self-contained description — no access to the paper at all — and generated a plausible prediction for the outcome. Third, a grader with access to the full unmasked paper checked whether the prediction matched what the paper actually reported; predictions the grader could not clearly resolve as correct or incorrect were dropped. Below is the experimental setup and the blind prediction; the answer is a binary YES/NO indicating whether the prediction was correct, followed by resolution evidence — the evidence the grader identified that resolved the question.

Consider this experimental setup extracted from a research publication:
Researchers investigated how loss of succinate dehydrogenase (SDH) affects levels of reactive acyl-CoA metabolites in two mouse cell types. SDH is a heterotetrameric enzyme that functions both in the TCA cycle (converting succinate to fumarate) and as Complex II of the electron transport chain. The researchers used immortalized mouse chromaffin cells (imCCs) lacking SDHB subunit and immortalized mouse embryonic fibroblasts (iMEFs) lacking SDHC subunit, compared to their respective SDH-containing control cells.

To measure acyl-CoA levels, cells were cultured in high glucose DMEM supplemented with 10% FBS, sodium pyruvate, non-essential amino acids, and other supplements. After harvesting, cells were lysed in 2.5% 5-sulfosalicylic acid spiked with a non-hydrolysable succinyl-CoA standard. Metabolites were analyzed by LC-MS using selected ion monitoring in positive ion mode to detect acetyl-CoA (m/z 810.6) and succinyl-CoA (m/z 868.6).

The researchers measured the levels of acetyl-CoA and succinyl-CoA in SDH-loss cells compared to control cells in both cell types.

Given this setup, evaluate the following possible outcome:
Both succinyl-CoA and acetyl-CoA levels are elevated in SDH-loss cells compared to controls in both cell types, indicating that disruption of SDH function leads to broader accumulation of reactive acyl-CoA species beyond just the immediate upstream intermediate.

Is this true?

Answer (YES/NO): YES